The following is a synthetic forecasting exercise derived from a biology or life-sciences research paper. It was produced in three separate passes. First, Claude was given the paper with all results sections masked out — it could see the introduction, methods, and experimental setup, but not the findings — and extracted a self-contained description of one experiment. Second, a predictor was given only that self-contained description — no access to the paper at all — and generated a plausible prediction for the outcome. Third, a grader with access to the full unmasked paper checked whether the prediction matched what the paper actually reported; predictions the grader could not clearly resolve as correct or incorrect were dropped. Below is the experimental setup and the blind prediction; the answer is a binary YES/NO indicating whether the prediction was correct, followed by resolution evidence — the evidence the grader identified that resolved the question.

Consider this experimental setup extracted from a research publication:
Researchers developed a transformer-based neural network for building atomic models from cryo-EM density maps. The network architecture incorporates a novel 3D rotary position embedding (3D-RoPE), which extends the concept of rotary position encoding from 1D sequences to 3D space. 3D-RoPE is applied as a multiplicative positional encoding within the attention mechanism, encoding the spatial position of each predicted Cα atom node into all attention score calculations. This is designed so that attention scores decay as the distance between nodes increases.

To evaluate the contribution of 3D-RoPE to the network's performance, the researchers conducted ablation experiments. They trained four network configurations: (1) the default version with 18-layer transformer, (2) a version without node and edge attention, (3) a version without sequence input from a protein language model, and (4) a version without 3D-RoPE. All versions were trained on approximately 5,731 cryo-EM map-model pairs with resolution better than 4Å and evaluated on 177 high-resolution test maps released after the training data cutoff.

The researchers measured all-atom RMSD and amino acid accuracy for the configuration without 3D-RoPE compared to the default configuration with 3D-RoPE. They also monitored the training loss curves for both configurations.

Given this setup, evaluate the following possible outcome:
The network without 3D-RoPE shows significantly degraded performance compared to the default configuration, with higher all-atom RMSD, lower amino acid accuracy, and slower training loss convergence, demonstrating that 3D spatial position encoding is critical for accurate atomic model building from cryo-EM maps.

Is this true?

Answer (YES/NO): NO